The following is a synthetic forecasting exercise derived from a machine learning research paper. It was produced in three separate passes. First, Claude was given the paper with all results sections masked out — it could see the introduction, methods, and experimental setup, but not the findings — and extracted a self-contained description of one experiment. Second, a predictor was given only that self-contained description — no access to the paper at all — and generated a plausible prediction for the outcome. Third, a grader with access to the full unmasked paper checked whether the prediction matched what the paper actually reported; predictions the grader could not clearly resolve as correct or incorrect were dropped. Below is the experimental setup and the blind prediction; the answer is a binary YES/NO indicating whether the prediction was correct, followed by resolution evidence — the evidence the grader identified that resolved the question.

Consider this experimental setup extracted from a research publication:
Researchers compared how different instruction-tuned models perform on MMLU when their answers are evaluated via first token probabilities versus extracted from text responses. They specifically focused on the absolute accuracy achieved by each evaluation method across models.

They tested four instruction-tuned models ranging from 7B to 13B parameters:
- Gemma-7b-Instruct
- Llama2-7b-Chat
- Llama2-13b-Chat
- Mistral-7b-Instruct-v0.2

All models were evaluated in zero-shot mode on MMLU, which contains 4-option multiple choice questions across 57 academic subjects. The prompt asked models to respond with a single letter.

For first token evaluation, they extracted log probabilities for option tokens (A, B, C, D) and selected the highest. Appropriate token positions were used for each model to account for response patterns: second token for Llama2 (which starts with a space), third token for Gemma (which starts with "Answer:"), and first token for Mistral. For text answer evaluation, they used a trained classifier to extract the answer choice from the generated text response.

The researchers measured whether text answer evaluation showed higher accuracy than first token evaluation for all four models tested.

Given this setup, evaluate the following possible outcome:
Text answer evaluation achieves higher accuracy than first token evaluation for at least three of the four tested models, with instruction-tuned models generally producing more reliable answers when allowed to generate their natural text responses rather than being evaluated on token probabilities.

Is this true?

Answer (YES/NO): YES